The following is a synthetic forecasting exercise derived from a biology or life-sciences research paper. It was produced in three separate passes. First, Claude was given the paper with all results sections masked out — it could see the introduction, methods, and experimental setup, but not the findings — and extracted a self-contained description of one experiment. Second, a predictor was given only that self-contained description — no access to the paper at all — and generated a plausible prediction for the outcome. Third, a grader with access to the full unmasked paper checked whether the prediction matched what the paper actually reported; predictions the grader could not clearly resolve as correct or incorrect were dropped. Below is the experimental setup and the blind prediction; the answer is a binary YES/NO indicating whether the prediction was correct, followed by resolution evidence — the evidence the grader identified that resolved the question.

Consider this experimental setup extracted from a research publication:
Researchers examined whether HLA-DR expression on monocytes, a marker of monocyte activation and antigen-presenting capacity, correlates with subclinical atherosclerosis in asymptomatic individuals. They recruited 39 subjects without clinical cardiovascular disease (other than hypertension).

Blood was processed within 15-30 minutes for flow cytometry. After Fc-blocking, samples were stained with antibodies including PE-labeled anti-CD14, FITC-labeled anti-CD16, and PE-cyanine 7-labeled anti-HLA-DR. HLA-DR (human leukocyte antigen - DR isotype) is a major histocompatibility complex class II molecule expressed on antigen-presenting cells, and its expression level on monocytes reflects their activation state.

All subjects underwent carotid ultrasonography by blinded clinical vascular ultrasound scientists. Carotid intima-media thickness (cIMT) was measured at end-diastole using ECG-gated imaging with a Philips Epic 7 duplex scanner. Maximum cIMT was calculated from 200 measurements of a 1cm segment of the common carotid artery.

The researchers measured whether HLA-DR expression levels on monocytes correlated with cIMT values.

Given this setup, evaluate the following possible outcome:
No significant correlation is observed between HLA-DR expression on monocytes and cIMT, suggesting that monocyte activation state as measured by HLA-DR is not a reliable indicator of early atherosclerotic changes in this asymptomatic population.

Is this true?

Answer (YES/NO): NO